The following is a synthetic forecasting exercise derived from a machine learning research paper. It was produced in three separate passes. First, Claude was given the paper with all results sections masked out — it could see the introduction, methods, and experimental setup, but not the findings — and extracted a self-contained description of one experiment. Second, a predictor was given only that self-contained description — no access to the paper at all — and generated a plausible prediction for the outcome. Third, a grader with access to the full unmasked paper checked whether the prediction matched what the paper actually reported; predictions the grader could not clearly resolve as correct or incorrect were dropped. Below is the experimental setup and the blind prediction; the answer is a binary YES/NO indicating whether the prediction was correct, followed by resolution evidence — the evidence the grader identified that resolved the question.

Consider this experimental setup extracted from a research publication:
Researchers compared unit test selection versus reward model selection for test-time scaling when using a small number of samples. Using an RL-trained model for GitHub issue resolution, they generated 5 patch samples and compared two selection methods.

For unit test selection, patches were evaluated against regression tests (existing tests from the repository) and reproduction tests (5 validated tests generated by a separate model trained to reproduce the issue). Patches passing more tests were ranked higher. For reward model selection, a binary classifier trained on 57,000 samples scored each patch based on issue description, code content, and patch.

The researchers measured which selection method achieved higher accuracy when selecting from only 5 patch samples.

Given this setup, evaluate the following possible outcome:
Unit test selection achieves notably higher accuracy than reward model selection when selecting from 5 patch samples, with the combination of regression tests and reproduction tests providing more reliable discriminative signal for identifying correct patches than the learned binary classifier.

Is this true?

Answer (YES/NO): NO